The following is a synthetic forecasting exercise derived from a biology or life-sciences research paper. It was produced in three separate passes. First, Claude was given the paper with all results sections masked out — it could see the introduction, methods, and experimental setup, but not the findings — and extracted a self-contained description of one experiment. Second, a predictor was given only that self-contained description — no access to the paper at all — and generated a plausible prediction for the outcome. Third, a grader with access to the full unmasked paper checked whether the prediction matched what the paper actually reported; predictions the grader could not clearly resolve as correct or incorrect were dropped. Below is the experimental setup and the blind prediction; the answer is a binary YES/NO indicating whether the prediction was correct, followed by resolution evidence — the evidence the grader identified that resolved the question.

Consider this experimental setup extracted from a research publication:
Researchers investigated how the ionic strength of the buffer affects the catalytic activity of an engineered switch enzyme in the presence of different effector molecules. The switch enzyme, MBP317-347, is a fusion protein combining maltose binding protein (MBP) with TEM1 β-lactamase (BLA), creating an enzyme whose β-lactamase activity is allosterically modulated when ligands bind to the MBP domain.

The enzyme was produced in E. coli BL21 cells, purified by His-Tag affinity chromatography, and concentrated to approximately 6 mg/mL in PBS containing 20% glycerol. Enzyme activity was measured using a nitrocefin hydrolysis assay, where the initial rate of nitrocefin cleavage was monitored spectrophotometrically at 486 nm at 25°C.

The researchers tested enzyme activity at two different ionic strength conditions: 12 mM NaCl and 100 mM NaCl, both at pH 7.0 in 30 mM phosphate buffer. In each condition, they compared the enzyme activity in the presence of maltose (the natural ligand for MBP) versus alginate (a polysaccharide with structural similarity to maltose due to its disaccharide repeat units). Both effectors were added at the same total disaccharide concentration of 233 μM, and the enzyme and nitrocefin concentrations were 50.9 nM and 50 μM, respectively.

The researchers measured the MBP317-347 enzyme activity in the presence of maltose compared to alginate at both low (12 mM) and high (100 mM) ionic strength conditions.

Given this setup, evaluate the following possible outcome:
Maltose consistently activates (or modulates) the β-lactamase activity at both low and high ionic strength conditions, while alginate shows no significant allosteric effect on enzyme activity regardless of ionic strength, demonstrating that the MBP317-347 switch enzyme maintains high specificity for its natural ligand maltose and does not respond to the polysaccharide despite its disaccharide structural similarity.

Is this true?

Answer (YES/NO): YES